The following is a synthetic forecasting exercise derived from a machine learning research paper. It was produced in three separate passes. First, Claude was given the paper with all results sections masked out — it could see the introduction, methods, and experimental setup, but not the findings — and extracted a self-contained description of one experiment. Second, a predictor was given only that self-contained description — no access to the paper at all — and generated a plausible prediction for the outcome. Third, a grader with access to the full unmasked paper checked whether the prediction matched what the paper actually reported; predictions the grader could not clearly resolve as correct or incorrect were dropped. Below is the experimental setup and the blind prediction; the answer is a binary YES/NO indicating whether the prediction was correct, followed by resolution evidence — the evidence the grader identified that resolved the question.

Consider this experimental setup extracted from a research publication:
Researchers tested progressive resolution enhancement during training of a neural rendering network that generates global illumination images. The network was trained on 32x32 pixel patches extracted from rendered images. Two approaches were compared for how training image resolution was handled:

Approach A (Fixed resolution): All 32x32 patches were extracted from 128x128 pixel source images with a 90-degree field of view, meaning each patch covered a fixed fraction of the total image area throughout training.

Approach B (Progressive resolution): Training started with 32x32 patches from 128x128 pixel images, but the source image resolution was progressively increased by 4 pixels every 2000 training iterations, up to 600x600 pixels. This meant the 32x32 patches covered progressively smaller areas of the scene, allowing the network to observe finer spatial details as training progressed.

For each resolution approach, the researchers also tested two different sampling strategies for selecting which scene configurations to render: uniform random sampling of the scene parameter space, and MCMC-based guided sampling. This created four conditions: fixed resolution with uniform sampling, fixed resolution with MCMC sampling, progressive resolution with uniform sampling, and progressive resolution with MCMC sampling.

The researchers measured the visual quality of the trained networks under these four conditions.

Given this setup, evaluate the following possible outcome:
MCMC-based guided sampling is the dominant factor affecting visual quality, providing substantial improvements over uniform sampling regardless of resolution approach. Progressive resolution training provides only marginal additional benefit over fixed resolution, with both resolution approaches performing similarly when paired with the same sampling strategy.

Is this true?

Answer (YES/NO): NO